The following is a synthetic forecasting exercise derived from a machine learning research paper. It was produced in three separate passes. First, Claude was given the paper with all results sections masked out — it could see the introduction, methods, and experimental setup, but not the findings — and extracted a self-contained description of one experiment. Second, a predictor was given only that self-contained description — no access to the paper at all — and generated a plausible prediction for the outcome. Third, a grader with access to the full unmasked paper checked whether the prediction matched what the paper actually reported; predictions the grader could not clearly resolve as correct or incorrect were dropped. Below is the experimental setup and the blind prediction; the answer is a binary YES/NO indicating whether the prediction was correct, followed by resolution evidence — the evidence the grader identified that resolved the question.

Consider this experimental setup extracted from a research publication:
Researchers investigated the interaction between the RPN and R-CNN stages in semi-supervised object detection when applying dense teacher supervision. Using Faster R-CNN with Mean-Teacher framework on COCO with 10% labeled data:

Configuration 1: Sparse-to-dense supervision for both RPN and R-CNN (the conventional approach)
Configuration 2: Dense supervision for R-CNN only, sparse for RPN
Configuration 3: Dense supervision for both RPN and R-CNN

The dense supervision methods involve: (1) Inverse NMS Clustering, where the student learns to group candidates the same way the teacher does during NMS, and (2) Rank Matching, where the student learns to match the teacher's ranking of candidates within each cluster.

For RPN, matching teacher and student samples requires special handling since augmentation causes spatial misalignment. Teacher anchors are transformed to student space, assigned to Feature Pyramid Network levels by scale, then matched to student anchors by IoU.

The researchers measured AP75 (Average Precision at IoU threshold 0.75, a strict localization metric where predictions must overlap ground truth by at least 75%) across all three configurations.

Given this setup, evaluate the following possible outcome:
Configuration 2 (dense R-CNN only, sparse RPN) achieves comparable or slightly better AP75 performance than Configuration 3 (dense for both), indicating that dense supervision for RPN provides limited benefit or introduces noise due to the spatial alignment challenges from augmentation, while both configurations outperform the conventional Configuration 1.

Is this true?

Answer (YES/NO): NO